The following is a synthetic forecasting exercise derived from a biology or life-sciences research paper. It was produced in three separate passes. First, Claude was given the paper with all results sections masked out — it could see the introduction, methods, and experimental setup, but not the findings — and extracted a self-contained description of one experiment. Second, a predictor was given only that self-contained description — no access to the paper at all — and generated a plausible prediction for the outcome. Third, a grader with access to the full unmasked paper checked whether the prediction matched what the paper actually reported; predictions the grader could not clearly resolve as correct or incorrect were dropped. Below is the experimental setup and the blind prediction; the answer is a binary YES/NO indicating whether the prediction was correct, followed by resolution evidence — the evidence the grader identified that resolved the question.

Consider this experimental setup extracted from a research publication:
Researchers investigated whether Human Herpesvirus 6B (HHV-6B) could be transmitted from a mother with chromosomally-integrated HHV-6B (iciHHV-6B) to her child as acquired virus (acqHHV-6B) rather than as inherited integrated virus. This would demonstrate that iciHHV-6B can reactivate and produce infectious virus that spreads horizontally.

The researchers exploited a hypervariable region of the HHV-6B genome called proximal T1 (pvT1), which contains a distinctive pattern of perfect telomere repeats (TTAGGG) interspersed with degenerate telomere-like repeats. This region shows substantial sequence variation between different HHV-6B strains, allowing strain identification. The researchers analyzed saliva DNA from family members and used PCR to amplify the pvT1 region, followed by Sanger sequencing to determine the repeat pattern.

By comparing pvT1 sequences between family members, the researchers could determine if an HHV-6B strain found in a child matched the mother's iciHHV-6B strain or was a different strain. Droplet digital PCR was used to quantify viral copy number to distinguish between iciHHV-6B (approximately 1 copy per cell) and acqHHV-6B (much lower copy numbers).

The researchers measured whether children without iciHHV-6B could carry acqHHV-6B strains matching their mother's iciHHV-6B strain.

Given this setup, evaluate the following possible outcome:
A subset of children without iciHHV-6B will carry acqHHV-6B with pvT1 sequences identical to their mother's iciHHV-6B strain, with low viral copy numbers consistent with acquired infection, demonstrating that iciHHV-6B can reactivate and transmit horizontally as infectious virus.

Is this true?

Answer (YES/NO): YES